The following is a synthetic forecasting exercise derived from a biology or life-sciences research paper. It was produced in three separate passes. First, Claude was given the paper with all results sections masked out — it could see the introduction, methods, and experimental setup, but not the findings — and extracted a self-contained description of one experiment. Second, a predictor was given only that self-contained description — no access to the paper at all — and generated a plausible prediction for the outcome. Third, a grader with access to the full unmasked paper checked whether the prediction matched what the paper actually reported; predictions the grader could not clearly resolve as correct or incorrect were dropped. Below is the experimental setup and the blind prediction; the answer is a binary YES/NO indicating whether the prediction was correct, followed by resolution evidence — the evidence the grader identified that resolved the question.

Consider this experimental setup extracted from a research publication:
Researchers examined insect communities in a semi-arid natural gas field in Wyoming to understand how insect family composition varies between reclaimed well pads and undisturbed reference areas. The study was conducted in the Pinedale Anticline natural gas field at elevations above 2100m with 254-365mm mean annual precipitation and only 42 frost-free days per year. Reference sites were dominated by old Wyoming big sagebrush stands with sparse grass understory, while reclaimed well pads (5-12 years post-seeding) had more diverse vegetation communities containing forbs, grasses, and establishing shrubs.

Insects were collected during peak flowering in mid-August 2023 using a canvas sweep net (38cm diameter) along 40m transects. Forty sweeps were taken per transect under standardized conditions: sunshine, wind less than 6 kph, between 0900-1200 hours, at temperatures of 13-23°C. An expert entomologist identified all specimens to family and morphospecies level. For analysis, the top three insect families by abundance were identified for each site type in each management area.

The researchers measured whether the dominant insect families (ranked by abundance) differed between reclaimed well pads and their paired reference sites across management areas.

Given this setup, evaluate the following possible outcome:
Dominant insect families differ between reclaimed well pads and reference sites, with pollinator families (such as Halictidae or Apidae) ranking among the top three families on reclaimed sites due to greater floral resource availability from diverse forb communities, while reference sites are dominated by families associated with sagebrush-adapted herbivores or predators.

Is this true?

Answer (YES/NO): NO